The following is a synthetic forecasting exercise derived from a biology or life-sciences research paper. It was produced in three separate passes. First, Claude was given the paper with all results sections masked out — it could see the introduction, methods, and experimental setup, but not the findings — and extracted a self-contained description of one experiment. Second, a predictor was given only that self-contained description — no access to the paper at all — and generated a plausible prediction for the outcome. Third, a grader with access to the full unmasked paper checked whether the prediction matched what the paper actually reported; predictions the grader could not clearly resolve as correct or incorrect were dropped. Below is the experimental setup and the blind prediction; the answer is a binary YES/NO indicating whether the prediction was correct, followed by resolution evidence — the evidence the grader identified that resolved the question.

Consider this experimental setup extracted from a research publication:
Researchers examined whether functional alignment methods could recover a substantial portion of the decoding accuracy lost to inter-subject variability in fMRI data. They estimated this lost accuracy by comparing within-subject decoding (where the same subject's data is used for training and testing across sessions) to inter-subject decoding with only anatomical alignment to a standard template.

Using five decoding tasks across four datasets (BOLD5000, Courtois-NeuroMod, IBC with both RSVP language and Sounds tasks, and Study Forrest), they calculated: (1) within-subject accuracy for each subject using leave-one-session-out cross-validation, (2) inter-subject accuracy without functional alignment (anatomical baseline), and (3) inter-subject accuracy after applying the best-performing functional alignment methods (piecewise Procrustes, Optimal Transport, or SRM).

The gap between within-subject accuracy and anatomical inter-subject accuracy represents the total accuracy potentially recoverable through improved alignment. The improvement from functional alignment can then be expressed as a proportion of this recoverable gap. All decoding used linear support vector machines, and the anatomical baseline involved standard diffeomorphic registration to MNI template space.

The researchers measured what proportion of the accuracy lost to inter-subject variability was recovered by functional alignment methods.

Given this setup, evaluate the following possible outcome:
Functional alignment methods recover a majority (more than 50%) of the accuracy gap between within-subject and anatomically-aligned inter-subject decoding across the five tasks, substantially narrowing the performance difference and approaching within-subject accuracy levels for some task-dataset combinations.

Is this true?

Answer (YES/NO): YES